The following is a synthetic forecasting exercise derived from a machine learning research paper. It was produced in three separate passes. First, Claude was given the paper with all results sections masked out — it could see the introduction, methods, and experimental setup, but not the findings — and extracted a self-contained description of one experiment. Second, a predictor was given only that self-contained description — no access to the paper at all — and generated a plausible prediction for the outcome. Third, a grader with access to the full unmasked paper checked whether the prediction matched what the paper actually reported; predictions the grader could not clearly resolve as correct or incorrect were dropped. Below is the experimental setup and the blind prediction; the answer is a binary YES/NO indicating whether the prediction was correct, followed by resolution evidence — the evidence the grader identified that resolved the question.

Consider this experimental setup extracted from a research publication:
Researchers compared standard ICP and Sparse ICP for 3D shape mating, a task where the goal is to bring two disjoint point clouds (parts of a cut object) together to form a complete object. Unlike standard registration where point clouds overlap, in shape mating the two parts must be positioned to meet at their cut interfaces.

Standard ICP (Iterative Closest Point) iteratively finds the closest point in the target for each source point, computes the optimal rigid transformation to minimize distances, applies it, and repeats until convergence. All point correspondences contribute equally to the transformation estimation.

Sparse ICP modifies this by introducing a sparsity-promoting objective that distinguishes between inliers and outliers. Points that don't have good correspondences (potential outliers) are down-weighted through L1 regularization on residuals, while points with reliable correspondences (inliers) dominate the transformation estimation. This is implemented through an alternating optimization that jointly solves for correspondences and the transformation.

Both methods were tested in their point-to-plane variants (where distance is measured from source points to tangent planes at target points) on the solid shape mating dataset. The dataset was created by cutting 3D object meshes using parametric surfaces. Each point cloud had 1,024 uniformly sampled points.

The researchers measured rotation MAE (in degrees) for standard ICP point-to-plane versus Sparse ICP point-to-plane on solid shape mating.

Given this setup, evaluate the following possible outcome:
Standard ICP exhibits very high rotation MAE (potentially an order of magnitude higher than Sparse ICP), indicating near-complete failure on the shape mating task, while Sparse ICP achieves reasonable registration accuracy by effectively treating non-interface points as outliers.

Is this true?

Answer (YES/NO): NO